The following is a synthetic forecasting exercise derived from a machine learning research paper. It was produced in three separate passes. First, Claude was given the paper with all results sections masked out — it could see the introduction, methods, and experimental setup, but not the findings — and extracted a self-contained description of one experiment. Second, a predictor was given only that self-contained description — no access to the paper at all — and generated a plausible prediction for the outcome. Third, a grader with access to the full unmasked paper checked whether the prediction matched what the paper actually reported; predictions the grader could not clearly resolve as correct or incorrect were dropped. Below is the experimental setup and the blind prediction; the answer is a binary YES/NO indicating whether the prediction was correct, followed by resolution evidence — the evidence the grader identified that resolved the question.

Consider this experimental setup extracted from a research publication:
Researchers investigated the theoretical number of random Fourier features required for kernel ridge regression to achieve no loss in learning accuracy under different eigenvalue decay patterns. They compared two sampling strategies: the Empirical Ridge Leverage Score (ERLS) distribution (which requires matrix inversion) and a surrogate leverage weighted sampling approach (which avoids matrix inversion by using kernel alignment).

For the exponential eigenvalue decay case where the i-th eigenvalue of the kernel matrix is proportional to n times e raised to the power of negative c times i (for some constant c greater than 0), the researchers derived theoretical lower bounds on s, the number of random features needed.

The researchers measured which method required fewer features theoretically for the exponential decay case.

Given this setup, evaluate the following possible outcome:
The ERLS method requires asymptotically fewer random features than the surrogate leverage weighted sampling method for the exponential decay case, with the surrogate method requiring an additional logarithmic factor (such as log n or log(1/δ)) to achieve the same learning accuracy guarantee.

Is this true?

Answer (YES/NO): NO